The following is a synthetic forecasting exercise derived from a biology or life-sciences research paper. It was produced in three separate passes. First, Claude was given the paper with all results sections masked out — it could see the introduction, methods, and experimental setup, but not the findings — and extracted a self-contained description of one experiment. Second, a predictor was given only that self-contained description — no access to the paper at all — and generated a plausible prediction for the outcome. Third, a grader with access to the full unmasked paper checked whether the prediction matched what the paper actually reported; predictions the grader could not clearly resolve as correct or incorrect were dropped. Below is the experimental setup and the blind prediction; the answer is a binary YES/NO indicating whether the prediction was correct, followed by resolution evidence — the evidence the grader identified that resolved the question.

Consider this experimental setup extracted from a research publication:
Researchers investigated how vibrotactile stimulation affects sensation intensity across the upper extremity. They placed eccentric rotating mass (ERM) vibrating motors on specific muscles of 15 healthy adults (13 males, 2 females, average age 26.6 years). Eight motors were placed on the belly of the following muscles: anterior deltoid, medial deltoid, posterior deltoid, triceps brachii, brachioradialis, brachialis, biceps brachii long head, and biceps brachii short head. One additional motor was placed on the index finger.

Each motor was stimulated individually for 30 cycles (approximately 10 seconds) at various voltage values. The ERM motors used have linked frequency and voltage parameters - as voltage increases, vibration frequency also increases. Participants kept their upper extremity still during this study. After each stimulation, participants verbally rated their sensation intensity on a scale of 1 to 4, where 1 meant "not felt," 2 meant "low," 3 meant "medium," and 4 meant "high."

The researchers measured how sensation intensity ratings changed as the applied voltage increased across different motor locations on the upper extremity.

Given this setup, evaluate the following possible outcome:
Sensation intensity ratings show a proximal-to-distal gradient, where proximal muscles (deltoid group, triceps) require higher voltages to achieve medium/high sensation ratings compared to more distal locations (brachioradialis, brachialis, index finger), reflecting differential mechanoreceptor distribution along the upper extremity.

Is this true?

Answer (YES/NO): NO